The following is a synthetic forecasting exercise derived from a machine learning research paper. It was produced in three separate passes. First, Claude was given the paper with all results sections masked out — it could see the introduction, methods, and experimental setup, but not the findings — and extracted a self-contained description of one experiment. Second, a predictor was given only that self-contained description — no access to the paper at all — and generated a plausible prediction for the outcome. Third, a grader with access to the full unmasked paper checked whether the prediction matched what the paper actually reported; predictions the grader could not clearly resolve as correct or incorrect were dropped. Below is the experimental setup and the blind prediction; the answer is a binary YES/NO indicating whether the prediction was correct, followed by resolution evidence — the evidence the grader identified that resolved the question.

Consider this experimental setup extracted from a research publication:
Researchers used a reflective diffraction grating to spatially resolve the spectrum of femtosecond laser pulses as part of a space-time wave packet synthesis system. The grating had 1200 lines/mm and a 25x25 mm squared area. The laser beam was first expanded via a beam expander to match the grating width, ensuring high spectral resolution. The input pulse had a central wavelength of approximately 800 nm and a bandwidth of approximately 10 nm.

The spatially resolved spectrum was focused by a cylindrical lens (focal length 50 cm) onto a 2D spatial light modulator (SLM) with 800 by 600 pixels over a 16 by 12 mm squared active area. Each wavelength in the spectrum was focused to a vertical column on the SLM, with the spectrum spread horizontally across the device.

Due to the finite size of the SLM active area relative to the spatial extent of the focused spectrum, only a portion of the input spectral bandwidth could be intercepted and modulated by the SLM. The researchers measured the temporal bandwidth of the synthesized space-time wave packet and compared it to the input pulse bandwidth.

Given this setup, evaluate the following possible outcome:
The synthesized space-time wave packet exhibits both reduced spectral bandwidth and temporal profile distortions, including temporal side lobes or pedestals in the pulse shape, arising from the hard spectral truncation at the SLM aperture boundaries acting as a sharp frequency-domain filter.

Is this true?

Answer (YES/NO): NO